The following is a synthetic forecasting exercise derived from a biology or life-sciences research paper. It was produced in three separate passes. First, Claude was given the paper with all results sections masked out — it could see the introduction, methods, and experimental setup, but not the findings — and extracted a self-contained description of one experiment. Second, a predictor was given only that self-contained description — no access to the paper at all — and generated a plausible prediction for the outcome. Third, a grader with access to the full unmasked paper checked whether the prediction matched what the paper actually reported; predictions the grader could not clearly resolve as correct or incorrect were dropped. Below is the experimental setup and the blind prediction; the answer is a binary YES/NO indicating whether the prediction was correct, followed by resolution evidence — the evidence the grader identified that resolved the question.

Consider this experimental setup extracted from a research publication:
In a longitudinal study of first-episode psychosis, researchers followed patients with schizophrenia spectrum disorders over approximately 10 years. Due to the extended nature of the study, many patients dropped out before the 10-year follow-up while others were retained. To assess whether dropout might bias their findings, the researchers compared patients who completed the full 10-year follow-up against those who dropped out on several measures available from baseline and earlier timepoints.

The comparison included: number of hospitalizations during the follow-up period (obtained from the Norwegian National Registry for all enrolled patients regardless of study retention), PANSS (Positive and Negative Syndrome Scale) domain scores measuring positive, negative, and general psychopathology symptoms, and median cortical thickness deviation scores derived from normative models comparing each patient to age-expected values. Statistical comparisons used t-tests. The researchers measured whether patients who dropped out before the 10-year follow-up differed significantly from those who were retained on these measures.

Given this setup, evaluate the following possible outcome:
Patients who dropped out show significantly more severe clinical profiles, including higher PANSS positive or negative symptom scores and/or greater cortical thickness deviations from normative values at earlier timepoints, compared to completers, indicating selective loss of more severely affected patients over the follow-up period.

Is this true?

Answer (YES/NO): NO